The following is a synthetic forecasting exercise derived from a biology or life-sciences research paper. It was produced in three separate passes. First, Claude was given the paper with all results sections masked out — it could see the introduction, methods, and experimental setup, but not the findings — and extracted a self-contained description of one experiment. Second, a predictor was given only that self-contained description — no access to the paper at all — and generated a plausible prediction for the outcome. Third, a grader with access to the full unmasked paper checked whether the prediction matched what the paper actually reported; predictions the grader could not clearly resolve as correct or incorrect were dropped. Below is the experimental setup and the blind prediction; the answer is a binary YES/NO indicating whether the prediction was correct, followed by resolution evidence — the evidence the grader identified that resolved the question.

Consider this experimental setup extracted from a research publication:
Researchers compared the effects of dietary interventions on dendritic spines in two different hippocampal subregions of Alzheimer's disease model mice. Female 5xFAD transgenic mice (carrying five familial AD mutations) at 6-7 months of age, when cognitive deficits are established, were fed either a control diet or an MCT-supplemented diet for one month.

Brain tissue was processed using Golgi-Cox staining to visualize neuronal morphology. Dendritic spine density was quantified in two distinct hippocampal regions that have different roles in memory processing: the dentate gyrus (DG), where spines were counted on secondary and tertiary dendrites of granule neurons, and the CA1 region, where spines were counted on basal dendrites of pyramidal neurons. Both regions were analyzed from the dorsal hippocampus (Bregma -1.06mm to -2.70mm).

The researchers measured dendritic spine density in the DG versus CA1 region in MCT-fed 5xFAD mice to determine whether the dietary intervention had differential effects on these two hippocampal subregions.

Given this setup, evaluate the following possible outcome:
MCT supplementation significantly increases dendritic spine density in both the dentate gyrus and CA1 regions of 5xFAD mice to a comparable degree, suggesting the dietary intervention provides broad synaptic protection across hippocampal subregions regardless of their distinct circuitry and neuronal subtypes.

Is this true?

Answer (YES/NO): NO